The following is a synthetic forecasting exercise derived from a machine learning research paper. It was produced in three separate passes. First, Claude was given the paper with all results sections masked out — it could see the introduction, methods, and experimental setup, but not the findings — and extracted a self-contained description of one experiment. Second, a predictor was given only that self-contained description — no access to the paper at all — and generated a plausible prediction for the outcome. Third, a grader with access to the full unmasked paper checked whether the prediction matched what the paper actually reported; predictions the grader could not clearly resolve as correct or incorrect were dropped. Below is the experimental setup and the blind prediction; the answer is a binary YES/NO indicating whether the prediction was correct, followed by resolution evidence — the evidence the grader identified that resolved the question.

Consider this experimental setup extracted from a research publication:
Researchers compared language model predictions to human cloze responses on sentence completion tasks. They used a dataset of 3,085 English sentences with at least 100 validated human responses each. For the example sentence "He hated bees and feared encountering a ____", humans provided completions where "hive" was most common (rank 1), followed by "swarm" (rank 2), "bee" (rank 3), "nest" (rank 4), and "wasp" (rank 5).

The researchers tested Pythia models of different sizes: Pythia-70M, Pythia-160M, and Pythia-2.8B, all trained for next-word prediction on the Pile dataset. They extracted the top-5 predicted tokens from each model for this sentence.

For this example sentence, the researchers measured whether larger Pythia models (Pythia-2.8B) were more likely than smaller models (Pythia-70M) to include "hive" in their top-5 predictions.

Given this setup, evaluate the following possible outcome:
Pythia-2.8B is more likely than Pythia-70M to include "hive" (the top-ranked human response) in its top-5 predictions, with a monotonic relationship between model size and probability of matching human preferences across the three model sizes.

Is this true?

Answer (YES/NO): NO